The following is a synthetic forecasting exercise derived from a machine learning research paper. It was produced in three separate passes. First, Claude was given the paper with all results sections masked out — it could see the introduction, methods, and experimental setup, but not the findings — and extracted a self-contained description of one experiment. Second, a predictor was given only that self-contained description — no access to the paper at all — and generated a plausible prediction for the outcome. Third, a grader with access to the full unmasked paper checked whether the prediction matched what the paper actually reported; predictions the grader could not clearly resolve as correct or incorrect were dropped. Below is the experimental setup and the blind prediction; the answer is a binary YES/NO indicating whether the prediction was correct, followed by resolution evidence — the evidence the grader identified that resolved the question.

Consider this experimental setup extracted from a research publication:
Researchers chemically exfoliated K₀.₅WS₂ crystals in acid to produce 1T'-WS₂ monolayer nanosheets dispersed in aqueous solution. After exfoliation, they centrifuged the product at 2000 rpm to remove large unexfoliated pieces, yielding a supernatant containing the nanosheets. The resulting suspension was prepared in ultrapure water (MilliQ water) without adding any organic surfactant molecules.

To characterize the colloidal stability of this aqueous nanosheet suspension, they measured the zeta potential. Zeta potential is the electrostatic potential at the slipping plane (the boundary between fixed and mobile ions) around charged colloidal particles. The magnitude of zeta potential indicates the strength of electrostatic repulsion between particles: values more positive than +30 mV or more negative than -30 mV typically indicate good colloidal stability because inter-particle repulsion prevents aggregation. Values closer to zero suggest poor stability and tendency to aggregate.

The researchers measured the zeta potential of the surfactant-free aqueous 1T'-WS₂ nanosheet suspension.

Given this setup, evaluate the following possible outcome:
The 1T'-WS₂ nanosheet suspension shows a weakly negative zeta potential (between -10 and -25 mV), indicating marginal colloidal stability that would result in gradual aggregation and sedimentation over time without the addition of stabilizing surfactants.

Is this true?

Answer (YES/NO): NO